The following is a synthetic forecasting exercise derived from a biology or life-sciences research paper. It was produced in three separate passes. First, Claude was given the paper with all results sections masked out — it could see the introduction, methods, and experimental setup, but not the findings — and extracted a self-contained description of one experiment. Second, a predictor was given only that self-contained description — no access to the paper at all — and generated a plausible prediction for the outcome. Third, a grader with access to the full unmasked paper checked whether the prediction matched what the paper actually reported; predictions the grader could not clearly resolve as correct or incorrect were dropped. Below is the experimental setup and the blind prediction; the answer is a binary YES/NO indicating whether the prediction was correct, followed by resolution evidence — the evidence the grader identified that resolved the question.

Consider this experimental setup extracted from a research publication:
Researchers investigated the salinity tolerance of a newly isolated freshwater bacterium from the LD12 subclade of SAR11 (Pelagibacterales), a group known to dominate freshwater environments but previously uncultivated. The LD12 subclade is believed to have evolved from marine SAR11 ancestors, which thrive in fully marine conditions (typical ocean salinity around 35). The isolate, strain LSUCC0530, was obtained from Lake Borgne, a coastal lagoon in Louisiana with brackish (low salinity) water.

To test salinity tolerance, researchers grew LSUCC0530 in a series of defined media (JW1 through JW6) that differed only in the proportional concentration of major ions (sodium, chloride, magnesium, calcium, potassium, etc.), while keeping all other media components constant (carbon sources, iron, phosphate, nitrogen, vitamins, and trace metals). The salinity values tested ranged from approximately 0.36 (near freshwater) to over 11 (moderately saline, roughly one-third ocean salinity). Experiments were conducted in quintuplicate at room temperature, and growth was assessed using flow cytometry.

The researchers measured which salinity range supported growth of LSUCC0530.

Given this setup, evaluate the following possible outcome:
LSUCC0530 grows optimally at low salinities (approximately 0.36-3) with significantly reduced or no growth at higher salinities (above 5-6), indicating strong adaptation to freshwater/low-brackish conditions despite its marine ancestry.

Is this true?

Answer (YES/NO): NO